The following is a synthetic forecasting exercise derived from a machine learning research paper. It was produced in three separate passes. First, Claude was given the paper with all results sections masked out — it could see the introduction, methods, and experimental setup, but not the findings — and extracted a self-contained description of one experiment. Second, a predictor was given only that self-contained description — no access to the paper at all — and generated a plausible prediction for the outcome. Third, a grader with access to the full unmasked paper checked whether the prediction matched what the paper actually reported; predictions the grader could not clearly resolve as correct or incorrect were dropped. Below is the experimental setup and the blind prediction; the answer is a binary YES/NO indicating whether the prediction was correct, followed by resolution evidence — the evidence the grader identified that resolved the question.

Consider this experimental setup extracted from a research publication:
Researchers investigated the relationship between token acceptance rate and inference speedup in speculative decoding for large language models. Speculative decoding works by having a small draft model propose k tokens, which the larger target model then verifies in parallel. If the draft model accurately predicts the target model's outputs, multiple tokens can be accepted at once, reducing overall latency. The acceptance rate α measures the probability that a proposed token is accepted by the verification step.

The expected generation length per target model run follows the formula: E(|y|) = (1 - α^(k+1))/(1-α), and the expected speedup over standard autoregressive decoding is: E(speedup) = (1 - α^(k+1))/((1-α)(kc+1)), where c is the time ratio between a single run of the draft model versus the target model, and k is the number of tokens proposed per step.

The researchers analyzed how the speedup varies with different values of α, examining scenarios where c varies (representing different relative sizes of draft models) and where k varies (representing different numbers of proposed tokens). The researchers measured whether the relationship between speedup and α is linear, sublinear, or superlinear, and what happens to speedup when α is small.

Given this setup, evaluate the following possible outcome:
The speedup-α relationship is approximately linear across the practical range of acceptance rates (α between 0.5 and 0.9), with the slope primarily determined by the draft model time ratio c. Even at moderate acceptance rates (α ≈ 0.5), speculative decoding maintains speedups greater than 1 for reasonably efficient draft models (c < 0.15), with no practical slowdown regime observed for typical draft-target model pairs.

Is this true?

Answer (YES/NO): NO